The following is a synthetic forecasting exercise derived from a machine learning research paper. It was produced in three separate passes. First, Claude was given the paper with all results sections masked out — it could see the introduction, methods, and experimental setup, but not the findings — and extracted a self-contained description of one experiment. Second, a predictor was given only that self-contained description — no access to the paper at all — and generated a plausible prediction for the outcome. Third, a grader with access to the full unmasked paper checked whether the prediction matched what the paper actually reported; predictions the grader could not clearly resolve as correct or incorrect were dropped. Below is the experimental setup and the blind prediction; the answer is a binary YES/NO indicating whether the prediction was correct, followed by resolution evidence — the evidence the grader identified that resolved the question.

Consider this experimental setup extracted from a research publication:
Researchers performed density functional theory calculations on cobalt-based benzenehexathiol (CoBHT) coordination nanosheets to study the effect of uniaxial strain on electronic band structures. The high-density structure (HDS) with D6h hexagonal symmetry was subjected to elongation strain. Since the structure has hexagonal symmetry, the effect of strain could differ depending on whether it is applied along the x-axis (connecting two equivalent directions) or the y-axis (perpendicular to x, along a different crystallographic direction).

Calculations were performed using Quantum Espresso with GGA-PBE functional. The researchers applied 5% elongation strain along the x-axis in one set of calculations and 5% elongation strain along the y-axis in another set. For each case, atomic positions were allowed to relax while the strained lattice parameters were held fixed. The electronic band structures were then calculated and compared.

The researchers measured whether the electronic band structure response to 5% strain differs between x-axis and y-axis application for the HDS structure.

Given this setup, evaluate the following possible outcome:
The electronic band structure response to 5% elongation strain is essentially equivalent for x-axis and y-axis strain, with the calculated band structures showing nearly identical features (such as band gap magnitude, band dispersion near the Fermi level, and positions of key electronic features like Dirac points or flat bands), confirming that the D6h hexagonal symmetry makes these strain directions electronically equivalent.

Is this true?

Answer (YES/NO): NO